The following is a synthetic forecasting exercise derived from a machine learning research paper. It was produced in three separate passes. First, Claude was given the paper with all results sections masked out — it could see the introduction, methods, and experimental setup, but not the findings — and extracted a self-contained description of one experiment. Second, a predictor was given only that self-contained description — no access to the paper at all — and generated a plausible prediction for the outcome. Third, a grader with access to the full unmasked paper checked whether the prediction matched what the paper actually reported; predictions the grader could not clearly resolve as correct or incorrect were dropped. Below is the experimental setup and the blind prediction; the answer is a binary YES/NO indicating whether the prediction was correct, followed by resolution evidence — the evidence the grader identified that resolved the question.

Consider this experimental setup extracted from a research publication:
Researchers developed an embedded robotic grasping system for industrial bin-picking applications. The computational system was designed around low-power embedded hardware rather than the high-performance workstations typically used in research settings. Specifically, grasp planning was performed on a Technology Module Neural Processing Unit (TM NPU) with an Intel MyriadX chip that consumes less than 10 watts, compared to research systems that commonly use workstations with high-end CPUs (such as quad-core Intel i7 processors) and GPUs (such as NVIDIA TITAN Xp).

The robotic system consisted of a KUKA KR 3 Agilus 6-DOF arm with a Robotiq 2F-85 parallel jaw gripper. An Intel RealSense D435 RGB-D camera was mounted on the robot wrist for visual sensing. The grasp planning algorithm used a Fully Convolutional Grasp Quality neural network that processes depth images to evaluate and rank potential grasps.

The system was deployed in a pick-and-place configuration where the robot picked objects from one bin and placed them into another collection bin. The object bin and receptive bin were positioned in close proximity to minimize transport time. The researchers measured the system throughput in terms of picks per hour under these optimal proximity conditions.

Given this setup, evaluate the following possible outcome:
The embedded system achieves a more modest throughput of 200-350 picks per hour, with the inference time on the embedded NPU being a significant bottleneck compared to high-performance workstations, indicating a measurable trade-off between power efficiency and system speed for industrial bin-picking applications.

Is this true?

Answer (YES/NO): NO